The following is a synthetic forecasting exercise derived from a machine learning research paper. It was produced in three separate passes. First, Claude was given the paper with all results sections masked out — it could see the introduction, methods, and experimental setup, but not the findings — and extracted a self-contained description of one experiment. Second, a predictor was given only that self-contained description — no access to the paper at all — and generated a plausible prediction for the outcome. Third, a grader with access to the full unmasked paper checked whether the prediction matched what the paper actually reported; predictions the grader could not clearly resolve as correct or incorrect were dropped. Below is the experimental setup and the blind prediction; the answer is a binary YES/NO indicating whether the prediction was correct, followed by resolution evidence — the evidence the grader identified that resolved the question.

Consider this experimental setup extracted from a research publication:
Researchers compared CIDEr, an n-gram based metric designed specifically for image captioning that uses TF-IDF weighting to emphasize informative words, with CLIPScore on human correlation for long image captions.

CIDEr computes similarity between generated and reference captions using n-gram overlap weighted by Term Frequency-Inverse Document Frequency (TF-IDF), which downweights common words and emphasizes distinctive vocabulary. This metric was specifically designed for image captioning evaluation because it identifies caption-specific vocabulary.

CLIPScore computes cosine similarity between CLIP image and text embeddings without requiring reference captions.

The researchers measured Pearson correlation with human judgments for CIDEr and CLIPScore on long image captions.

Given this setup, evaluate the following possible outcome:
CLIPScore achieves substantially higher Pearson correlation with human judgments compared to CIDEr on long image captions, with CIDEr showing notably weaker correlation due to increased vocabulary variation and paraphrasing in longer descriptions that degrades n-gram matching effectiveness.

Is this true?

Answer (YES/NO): YES